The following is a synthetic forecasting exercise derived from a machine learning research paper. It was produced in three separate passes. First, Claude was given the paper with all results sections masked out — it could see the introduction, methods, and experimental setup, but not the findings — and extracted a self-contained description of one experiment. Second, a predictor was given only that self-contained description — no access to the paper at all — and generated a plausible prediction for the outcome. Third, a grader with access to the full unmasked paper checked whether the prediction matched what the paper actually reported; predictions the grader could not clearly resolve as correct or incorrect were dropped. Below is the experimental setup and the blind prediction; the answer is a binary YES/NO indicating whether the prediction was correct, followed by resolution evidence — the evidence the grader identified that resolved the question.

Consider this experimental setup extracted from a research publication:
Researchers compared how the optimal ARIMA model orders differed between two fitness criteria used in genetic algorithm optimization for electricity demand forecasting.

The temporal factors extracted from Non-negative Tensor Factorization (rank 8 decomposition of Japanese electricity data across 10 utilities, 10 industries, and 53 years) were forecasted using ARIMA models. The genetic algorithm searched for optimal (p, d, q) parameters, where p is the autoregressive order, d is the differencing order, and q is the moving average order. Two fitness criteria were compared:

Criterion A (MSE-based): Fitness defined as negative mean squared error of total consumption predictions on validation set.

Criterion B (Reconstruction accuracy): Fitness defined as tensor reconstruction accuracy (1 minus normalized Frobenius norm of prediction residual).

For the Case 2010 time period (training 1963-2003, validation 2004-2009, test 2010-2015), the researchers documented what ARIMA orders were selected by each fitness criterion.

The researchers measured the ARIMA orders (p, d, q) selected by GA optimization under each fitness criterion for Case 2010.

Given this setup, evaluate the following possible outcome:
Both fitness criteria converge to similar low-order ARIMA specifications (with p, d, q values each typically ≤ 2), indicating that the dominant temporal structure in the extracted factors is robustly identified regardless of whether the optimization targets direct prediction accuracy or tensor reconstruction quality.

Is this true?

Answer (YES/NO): NO